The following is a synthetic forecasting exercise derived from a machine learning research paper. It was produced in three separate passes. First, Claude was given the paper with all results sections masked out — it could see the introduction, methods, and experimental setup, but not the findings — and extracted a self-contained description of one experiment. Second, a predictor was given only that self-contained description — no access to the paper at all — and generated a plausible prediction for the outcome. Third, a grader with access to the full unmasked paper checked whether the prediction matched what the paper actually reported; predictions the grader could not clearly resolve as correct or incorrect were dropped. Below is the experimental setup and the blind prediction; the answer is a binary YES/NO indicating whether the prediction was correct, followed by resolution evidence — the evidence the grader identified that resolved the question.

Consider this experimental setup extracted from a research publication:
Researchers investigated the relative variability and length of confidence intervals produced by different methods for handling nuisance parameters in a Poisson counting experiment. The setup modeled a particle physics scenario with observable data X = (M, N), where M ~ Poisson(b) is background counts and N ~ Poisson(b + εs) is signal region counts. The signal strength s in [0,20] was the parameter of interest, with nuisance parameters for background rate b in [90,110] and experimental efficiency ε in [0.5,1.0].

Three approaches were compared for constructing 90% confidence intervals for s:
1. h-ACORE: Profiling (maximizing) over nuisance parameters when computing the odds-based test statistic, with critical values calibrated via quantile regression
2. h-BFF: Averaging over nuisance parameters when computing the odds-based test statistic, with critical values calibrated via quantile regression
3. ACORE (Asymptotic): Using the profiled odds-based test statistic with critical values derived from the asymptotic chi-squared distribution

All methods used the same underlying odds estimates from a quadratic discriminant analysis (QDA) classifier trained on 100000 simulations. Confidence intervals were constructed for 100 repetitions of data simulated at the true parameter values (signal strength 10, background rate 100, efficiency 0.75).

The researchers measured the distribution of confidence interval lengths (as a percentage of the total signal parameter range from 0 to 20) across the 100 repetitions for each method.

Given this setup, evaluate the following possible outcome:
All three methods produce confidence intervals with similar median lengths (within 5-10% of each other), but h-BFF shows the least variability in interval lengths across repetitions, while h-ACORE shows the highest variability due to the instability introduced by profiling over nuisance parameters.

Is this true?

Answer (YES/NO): NO